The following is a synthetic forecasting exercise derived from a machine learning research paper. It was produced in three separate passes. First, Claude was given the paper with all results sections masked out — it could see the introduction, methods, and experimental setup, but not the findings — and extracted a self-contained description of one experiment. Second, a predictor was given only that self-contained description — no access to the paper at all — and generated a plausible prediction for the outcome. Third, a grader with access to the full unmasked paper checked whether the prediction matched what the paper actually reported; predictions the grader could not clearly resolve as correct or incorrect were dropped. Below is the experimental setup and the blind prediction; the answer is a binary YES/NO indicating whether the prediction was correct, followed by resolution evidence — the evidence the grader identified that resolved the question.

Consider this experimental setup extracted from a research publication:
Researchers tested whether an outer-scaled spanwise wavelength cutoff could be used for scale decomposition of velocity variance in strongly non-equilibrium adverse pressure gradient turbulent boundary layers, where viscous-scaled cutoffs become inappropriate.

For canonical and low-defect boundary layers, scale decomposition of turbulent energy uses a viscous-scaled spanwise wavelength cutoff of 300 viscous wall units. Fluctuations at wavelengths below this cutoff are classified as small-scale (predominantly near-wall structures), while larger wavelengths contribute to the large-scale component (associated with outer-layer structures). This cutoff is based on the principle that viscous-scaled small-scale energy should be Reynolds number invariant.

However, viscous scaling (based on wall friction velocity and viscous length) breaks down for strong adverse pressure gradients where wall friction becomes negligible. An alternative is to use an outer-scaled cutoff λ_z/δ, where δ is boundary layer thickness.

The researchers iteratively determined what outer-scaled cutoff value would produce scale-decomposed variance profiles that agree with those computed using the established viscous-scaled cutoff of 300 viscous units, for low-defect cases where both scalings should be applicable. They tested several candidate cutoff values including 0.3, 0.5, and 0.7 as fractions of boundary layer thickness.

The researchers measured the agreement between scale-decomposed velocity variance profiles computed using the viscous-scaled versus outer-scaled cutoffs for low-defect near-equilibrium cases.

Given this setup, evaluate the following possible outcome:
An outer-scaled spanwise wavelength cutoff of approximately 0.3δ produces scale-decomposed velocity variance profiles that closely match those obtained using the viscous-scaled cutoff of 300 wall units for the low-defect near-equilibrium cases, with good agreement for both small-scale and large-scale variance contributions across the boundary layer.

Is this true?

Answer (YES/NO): NO